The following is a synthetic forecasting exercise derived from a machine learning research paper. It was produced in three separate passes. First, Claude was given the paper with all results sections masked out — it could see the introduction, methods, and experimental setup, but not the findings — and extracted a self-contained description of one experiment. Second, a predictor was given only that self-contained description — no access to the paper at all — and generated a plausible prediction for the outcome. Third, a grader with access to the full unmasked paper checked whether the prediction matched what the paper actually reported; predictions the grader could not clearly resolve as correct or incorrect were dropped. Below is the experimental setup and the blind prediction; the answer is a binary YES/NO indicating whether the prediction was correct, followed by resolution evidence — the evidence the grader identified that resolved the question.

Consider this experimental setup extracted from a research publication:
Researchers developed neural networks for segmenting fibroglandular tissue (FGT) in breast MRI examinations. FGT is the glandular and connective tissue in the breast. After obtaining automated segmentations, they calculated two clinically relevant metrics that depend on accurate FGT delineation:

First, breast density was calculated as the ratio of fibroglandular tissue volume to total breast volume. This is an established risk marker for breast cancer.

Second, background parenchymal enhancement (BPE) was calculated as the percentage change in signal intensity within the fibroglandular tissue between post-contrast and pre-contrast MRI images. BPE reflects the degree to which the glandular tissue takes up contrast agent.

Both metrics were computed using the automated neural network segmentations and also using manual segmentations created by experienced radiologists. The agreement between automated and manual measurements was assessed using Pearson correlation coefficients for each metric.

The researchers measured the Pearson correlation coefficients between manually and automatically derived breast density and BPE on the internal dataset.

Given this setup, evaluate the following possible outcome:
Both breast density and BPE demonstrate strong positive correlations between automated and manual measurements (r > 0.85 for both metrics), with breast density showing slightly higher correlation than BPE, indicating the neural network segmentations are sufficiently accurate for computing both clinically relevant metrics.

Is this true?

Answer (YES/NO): YES